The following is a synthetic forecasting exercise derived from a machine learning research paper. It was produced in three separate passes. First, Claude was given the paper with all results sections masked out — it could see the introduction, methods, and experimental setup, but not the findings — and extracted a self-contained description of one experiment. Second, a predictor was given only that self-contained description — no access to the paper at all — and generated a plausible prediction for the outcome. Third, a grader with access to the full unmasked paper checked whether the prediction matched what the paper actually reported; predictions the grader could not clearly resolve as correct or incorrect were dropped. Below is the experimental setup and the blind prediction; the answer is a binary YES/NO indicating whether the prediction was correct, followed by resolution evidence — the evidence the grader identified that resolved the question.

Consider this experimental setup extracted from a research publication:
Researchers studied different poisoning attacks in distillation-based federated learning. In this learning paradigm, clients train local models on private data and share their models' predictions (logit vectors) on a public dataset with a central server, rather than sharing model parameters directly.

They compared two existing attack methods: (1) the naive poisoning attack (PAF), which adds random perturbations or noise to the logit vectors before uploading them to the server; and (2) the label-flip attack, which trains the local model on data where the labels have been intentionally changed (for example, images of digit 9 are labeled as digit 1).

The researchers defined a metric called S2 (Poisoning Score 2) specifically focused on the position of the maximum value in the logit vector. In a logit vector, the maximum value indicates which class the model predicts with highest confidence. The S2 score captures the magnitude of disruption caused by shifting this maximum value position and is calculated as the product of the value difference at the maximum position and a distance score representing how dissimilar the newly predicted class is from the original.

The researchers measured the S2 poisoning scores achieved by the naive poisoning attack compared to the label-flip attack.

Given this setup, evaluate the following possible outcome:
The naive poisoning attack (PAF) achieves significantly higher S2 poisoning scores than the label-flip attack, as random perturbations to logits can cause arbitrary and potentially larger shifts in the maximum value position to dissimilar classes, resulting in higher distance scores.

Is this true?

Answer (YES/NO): NO